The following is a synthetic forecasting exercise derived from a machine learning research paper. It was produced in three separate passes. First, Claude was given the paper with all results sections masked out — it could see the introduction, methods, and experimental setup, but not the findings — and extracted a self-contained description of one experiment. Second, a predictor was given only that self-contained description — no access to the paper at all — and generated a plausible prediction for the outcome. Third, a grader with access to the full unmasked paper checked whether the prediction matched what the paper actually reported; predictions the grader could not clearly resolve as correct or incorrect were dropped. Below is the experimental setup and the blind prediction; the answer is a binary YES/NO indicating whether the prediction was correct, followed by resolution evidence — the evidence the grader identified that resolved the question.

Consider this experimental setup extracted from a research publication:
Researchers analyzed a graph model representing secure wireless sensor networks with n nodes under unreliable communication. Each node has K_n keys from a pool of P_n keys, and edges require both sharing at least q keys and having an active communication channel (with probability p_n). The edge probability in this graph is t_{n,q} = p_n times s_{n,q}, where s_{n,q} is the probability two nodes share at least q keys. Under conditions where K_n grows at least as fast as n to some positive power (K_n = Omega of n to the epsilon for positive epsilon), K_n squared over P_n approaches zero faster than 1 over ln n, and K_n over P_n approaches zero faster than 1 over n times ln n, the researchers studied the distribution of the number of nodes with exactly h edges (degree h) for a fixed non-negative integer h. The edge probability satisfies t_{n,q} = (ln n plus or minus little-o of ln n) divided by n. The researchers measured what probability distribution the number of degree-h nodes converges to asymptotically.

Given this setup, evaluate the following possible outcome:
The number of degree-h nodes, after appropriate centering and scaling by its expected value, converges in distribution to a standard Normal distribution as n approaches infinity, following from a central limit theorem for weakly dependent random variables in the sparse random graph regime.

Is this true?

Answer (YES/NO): NO